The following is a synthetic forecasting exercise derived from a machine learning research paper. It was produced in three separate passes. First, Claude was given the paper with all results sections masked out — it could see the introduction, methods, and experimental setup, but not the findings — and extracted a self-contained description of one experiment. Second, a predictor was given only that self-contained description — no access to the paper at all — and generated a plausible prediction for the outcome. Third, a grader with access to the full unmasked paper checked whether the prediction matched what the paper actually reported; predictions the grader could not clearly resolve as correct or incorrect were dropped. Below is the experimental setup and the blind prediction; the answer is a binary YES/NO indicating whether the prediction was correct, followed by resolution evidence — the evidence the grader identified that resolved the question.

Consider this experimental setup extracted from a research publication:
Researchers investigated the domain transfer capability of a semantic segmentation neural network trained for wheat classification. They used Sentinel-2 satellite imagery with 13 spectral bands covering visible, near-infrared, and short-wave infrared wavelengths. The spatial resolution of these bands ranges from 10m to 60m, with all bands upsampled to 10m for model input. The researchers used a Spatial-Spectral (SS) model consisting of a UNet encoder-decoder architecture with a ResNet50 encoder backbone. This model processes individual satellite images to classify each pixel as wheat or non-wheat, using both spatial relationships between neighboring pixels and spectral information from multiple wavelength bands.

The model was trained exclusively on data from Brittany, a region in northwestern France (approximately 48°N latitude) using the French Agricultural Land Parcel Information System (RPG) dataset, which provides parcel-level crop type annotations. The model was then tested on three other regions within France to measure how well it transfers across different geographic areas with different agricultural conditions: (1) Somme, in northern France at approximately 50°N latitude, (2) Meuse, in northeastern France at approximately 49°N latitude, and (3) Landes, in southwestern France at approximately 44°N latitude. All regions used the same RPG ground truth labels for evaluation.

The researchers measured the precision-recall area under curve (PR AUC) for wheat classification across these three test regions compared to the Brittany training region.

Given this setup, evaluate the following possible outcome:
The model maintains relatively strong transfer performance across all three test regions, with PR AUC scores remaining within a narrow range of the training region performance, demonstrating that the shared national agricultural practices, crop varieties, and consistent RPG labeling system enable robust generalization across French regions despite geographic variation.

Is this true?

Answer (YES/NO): NO